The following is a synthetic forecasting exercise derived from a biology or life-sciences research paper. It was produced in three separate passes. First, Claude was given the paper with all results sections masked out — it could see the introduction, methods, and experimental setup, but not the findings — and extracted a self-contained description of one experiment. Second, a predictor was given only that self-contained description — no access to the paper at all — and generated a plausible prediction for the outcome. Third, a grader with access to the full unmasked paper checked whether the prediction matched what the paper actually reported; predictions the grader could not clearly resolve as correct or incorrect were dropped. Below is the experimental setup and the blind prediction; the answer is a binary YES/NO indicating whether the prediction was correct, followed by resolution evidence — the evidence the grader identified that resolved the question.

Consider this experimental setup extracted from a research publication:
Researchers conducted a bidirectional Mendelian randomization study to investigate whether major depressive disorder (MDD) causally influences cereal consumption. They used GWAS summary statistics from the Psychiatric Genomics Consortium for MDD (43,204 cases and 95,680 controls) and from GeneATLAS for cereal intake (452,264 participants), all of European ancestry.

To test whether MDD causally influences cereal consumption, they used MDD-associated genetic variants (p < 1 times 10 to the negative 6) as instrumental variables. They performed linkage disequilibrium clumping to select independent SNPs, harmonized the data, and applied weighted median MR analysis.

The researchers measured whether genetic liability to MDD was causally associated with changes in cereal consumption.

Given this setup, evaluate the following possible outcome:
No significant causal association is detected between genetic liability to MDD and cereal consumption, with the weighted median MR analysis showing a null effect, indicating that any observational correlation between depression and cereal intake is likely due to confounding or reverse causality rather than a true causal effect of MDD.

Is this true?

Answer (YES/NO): YES